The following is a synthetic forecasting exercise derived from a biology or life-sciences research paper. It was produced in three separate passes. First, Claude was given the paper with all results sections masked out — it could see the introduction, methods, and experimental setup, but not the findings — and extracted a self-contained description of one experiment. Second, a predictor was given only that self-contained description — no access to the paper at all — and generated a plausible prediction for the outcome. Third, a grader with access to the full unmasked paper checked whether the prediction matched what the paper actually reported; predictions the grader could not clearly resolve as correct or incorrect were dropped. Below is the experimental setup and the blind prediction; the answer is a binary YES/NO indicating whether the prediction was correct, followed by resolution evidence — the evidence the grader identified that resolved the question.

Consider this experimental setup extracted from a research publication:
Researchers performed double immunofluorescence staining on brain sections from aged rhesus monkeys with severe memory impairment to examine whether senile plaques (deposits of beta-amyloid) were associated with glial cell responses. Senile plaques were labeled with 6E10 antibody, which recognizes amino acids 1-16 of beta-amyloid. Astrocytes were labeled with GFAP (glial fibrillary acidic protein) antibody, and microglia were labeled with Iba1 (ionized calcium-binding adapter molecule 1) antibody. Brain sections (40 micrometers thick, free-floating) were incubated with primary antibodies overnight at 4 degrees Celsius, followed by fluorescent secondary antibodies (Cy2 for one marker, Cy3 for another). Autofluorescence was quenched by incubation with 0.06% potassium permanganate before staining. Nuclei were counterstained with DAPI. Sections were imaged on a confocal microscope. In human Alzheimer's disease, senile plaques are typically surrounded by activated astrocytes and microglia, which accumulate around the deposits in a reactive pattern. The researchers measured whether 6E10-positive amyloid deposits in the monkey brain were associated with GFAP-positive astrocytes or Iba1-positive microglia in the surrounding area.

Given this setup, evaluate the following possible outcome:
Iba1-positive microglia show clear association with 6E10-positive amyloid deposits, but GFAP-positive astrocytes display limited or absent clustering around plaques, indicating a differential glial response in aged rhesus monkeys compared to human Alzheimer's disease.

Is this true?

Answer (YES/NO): NO